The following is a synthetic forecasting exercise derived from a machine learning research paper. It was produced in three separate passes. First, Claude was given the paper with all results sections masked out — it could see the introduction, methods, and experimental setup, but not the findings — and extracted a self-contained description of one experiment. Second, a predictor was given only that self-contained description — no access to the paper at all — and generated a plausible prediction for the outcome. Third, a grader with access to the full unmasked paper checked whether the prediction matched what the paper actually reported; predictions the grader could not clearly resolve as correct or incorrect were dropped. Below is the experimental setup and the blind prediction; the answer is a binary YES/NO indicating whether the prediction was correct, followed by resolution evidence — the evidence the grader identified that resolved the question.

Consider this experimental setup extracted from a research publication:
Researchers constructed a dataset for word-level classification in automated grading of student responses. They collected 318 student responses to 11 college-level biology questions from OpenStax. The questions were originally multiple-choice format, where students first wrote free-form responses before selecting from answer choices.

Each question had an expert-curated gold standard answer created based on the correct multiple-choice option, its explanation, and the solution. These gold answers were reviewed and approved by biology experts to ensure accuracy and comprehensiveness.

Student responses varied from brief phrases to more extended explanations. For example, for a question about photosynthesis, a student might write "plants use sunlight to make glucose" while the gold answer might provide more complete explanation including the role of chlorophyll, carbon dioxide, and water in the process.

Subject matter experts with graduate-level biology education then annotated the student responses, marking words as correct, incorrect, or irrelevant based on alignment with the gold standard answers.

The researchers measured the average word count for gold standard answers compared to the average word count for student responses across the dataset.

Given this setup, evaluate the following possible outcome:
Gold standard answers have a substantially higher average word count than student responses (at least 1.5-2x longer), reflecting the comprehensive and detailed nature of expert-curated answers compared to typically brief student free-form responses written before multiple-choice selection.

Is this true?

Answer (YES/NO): YES